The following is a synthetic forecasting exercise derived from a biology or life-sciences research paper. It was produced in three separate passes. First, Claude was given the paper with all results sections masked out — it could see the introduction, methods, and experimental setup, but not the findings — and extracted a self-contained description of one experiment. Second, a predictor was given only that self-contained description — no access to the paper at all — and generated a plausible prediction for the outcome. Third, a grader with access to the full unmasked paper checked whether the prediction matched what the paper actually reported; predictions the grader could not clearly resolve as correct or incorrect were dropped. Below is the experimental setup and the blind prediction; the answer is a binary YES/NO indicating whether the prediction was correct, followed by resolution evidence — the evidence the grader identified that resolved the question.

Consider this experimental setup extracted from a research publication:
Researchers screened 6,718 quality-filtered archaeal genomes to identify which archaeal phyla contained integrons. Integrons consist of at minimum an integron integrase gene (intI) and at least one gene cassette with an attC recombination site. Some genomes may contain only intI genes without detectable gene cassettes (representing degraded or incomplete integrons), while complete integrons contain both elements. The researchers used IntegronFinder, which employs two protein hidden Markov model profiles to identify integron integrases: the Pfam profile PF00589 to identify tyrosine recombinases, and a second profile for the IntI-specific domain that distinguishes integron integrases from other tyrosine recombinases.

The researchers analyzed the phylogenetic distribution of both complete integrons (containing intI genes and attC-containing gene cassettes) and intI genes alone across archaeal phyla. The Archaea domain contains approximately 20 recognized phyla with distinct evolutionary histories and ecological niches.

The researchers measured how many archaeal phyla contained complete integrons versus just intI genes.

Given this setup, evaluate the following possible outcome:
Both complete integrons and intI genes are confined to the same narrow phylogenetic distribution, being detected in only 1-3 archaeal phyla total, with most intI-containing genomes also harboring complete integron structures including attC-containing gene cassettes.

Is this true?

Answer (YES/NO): NO